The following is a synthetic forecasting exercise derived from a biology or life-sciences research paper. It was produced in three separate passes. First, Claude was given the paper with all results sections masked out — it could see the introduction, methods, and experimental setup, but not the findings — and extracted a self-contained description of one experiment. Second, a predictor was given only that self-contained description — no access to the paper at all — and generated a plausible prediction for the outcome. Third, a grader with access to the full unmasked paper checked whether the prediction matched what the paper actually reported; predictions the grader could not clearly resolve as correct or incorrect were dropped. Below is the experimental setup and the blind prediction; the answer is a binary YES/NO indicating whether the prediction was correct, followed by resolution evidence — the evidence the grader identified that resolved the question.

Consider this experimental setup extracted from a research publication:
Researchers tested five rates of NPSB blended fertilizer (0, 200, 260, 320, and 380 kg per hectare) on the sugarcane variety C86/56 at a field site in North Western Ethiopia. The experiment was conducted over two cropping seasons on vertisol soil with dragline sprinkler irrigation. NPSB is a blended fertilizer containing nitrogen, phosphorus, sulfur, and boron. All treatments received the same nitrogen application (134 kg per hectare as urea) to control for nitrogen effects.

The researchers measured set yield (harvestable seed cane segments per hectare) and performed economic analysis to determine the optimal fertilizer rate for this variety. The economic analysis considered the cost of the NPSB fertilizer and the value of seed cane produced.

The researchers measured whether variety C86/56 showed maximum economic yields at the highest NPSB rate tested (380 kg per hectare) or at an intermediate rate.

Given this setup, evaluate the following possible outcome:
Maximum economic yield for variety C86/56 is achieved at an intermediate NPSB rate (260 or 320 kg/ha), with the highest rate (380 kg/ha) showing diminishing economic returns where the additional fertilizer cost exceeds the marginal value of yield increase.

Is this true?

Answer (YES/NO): YES